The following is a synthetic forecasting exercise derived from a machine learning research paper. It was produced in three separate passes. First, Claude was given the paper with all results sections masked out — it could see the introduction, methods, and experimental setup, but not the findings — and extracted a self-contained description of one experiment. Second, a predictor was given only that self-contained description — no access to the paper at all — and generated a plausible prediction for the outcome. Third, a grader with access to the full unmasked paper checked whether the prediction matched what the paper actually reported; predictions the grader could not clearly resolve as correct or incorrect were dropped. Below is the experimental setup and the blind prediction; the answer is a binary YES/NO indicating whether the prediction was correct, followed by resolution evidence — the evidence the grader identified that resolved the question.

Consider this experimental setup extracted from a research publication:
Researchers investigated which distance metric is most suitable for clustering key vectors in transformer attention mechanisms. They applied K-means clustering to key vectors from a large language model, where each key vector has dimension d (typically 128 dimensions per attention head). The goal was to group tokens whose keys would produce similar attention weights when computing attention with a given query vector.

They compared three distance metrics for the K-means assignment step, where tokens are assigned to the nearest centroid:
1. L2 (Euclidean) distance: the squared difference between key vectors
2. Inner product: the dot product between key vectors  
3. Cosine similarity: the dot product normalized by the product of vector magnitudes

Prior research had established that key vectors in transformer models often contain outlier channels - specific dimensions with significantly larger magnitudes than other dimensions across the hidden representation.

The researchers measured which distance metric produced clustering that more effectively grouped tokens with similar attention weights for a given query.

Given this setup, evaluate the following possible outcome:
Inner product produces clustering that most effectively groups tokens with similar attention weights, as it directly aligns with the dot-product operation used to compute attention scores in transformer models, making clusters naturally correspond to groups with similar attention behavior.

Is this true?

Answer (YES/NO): NO